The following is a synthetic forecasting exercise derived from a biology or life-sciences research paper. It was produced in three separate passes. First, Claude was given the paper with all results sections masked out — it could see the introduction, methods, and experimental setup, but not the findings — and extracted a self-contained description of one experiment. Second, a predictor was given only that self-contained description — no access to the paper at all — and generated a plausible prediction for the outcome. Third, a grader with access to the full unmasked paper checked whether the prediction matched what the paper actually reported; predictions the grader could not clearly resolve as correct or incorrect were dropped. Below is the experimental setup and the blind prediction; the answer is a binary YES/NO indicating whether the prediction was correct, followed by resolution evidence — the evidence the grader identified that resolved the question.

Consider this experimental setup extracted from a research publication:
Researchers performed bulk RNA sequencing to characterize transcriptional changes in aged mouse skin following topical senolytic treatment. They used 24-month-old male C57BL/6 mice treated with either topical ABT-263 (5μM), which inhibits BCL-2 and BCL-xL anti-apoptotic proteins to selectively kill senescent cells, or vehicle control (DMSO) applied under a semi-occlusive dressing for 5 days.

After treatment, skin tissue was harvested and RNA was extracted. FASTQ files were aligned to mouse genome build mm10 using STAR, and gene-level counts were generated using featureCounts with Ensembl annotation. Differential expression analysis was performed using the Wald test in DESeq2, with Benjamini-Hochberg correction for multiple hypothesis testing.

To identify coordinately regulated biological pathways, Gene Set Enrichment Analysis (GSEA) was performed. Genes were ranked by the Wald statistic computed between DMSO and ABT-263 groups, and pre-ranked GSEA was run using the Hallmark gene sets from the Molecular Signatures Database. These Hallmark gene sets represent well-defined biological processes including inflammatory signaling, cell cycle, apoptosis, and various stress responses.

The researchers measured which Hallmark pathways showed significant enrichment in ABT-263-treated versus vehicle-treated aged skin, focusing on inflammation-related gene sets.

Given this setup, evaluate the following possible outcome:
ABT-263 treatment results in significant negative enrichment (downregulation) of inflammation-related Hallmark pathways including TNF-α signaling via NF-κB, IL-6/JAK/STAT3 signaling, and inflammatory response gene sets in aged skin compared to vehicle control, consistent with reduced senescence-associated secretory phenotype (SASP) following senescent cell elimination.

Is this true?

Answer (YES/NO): NO